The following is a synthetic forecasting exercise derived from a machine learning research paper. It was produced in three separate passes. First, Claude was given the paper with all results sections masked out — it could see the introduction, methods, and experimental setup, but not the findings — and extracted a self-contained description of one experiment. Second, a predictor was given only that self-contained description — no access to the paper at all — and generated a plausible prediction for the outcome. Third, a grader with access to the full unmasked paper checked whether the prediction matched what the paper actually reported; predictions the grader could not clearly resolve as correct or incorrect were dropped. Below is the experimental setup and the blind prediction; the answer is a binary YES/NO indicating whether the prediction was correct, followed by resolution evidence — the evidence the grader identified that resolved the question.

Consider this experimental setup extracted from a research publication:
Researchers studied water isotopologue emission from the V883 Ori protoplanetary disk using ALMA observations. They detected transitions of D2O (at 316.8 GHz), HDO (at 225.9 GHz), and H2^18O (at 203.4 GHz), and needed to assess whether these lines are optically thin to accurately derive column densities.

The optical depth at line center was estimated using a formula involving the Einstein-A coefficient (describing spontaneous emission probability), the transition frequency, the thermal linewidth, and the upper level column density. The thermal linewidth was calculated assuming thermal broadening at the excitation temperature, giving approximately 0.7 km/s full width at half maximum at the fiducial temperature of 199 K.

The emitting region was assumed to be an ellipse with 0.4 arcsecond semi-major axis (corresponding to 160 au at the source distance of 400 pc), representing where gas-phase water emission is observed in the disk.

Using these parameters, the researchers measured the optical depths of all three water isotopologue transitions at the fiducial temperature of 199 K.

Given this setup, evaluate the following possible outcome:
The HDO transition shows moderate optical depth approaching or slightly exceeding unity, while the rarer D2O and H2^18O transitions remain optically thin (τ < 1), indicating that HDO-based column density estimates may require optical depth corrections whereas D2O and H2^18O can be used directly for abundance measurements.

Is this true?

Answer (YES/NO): NO